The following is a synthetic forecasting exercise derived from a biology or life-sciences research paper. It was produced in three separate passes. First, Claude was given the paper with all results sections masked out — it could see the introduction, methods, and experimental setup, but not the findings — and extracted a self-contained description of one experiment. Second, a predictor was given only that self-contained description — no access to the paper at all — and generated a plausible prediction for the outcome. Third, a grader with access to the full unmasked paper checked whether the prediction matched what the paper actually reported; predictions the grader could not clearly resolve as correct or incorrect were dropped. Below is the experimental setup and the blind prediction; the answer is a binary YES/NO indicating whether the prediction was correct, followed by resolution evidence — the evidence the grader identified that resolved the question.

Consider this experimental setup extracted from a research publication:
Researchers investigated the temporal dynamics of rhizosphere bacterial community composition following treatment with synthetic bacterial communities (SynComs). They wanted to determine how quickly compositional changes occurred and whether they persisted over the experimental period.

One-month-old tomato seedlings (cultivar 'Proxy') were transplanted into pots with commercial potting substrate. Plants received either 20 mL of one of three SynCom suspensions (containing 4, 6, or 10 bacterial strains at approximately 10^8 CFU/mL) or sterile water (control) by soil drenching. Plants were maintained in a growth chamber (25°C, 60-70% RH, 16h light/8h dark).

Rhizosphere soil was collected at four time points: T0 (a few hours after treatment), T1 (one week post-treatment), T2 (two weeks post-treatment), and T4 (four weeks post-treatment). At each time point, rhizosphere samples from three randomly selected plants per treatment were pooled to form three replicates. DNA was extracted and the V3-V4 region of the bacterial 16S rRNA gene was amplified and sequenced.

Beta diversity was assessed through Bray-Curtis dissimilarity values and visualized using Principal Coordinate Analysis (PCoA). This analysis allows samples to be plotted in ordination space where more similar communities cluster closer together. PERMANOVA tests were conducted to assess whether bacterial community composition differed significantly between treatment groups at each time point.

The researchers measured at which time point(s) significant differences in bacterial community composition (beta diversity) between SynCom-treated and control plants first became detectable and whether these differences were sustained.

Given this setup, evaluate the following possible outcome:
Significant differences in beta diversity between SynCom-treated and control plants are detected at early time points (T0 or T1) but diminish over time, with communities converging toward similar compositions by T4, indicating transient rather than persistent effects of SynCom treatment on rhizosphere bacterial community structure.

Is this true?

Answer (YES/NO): NO